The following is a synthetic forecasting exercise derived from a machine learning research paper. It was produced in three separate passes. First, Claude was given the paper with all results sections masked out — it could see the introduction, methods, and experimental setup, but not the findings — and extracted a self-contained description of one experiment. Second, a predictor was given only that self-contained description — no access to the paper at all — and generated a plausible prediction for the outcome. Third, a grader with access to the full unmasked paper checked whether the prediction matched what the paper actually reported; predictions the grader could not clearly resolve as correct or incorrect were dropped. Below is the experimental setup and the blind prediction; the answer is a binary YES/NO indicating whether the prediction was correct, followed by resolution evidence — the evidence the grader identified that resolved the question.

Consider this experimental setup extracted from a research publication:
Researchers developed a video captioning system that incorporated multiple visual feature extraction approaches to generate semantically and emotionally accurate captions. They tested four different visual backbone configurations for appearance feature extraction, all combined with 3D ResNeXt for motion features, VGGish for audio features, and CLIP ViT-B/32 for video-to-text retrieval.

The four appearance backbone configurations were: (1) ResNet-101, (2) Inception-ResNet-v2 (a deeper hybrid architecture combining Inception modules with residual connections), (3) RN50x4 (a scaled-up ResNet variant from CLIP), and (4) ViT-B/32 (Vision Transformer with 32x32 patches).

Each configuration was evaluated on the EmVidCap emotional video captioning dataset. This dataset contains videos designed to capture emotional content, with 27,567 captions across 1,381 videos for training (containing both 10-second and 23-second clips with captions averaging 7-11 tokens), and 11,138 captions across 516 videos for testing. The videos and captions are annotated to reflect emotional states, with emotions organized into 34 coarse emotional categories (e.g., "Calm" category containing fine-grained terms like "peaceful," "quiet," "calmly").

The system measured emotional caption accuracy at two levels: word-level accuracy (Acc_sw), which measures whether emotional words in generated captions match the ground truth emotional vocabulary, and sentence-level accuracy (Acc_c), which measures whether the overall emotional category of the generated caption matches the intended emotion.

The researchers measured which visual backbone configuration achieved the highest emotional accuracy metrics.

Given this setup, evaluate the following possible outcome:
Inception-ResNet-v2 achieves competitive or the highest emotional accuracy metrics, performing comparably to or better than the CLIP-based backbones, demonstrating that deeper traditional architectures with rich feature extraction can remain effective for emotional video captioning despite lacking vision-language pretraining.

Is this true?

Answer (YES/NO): YES